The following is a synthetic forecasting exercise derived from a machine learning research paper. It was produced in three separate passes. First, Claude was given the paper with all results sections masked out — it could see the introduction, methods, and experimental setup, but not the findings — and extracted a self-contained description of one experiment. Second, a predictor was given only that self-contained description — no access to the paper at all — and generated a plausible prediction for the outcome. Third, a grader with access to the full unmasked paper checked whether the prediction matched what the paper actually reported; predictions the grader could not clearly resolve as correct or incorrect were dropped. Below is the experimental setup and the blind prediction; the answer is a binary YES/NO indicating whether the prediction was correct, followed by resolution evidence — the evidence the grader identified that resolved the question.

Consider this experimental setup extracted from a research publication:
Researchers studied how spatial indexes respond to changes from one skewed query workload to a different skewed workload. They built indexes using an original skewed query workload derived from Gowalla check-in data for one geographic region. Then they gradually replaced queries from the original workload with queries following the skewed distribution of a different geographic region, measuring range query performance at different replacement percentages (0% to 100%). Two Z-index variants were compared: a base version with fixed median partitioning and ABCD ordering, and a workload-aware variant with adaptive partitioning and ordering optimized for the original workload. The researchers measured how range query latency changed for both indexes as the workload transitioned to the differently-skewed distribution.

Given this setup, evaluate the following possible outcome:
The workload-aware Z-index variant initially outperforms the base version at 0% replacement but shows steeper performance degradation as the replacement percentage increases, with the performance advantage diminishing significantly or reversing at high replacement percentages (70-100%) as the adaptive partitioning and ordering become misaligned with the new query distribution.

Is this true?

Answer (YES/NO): YES